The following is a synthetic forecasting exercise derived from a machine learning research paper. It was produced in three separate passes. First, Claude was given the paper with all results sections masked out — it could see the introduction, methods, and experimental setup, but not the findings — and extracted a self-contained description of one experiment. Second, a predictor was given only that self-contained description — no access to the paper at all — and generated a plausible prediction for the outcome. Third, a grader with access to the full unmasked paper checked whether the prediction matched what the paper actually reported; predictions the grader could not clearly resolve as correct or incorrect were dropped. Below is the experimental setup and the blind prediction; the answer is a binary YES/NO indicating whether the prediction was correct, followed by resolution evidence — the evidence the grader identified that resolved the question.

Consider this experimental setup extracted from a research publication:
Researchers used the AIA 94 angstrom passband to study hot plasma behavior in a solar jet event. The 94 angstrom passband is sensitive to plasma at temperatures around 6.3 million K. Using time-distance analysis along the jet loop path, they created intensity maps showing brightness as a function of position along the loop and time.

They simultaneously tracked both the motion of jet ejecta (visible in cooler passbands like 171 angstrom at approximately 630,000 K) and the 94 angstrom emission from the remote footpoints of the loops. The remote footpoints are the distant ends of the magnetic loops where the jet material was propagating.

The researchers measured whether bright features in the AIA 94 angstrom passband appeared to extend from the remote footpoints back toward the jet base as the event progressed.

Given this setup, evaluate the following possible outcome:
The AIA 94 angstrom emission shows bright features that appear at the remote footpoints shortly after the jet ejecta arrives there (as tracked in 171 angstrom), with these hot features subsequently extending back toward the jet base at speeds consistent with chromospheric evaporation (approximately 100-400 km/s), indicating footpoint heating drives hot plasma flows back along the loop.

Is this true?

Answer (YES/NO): NO